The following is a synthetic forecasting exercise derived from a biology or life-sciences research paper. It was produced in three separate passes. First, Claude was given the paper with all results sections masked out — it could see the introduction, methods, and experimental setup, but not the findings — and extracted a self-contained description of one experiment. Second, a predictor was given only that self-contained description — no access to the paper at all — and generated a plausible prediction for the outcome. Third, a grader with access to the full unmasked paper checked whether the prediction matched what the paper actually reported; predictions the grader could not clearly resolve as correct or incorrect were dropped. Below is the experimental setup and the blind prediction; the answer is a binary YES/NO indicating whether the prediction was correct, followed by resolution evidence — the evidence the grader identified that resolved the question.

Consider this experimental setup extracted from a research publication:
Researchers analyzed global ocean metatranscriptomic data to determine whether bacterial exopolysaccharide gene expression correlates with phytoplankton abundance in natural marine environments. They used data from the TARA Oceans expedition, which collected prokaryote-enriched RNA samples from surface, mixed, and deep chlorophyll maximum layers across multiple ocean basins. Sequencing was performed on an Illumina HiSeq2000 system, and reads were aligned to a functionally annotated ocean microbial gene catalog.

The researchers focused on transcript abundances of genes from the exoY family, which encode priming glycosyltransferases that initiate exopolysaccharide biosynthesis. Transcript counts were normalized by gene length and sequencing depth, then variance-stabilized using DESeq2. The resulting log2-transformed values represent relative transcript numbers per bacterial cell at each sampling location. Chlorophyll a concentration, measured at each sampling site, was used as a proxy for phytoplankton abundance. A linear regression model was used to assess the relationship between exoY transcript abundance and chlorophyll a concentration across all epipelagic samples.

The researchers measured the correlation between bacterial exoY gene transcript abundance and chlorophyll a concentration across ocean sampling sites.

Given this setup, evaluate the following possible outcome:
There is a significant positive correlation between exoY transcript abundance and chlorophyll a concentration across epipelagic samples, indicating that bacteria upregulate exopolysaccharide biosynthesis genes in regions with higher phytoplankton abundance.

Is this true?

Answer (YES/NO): YES